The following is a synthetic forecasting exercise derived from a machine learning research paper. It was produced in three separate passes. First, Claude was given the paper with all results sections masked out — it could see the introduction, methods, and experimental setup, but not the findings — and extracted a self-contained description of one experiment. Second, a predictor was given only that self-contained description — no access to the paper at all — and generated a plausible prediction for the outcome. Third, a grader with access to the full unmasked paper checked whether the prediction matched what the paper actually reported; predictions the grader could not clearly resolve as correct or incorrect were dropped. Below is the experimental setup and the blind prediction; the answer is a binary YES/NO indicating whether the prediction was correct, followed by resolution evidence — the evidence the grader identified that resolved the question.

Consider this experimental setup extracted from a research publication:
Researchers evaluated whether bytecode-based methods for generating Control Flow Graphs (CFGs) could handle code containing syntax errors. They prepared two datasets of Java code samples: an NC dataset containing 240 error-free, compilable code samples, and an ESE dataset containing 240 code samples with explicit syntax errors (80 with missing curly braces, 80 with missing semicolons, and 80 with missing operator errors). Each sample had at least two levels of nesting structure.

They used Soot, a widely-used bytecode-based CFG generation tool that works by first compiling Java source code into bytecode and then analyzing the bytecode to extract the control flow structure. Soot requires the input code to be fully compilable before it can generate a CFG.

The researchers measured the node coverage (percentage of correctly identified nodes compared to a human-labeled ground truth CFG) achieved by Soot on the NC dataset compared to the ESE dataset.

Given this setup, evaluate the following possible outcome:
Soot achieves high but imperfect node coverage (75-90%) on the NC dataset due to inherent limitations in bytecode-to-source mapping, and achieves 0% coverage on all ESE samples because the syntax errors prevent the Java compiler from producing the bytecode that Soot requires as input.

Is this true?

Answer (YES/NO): NO